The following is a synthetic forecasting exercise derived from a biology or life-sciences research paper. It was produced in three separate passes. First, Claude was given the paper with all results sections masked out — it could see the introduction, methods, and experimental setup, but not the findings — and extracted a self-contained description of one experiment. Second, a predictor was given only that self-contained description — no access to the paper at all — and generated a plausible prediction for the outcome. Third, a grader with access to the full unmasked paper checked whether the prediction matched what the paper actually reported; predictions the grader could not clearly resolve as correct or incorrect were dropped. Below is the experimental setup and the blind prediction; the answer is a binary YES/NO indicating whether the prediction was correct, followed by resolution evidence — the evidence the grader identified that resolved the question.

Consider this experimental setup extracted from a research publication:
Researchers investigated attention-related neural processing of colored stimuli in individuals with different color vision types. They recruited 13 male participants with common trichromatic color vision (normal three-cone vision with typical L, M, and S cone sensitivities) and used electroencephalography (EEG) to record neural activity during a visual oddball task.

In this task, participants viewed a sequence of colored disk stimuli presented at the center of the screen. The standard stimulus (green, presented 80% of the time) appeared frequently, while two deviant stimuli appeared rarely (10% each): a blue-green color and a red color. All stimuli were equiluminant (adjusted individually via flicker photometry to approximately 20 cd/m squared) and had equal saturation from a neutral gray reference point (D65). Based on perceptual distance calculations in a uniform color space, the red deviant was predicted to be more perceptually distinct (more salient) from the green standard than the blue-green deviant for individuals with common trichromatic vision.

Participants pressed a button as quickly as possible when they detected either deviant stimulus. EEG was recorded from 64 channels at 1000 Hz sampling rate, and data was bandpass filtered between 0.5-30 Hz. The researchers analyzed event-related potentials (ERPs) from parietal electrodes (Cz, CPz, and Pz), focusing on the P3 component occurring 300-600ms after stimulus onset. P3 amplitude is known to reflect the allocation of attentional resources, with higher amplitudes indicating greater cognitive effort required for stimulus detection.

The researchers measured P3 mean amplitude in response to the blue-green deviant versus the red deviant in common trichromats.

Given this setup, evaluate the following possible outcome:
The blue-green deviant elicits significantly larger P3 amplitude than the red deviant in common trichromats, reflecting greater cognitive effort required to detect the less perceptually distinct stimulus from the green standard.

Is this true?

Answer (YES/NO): YES